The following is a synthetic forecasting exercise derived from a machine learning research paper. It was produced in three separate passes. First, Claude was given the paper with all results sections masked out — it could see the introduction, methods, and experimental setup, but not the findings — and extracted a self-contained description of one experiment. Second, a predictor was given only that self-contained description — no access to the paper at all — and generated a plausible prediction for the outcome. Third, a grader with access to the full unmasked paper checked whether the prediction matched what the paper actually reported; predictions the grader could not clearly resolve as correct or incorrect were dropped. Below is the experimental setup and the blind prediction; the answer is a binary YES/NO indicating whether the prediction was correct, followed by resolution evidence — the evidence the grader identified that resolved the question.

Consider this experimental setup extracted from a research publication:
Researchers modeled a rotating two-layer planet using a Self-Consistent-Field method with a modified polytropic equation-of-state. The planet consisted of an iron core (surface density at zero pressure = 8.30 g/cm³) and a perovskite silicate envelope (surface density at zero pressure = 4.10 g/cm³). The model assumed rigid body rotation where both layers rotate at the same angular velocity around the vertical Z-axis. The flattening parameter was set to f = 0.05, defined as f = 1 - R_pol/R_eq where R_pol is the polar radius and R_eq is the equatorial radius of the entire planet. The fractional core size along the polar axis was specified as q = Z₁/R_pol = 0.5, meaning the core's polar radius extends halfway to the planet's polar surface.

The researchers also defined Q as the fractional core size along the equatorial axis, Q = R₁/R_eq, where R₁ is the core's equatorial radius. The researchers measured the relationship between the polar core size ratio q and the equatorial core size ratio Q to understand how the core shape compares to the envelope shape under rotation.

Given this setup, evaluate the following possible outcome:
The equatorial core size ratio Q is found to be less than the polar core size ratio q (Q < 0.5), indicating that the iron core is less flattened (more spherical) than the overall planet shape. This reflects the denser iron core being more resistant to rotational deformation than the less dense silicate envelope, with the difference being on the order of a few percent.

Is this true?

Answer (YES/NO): YES